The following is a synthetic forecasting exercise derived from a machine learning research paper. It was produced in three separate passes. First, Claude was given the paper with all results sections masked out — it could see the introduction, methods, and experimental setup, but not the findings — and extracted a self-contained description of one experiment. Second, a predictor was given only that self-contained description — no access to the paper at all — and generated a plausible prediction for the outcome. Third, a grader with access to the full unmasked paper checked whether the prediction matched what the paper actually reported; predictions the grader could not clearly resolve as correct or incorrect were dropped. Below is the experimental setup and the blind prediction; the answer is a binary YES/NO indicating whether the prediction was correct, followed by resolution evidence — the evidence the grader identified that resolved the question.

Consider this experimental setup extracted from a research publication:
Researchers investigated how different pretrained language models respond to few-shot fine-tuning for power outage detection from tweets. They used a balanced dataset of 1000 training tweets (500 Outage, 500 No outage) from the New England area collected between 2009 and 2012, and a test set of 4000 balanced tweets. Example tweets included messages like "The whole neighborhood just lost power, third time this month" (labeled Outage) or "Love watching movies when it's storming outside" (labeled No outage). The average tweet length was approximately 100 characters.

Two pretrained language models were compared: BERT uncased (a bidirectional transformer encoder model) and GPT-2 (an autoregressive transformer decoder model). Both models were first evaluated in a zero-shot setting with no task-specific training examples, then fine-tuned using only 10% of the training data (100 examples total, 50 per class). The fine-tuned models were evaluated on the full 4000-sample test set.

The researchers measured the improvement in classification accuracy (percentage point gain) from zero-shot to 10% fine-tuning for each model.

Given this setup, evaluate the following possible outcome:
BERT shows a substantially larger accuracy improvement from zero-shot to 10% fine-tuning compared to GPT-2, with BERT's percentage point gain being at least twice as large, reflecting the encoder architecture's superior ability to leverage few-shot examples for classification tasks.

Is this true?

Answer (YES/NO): NO